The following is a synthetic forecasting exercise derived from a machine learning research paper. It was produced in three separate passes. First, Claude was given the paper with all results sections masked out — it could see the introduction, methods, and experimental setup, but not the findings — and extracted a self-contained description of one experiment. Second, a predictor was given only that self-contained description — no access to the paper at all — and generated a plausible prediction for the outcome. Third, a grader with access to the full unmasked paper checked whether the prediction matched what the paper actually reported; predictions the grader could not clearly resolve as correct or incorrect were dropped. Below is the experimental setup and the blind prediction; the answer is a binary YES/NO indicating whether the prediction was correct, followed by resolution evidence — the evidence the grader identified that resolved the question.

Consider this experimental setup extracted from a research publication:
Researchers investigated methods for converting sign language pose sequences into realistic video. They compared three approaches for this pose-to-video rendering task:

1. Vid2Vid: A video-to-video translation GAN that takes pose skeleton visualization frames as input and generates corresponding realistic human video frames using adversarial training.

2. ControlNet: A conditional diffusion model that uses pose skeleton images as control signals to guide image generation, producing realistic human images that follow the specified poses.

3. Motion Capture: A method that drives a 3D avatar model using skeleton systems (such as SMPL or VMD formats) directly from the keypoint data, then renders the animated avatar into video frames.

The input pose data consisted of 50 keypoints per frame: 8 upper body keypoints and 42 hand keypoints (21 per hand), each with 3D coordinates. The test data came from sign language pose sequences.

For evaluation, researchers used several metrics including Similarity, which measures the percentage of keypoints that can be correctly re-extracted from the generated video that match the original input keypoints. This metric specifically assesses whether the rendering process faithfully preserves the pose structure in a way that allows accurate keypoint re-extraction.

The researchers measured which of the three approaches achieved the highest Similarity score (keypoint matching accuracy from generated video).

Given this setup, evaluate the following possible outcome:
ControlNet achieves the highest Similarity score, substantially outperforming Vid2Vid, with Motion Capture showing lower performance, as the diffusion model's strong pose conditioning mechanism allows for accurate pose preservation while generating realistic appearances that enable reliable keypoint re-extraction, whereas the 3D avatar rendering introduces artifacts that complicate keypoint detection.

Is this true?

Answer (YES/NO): YES